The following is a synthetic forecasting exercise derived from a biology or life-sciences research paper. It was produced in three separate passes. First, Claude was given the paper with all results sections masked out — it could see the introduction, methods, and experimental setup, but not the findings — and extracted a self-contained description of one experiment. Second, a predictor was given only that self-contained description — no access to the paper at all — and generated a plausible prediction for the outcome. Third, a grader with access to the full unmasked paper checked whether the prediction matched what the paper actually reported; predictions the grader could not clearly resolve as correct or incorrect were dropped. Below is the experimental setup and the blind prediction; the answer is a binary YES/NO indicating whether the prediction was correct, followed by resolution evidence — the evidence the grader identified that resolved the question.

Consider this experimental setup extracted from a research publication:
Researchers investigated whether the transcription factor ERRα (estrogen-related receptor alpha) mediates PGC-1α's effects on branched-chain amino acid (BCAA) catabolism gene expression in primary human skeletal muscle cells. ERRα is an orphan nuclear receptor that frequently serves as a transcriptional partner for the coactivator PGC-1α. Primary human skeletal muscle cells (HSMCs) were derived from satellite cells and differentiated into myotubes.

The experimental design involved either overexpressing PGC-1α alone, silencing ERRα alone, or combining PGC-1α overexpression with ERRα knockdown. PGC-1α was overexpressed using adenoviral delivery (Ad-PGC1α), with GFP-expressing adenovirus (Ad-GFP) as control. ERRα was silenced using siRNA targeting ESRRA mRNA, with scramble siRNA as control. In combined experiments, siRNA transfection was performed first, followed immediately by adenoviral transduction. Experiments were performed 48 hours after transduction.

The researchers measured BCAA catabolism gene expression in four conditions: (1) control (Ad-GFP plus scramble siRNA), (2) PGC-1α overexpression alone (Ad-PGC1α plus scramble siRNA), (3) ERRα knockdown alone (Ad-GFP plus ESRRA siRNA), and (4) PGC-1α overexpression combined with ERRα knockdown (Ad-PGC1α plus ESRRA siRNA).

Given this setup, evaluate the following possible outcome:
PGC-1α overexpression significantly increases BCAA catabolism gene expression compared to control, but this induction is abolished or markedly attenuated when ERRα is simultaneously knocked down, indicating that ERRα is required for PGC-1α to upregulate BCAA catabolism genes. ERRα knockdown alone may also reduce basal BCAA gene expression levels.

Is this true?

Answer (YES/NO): YES